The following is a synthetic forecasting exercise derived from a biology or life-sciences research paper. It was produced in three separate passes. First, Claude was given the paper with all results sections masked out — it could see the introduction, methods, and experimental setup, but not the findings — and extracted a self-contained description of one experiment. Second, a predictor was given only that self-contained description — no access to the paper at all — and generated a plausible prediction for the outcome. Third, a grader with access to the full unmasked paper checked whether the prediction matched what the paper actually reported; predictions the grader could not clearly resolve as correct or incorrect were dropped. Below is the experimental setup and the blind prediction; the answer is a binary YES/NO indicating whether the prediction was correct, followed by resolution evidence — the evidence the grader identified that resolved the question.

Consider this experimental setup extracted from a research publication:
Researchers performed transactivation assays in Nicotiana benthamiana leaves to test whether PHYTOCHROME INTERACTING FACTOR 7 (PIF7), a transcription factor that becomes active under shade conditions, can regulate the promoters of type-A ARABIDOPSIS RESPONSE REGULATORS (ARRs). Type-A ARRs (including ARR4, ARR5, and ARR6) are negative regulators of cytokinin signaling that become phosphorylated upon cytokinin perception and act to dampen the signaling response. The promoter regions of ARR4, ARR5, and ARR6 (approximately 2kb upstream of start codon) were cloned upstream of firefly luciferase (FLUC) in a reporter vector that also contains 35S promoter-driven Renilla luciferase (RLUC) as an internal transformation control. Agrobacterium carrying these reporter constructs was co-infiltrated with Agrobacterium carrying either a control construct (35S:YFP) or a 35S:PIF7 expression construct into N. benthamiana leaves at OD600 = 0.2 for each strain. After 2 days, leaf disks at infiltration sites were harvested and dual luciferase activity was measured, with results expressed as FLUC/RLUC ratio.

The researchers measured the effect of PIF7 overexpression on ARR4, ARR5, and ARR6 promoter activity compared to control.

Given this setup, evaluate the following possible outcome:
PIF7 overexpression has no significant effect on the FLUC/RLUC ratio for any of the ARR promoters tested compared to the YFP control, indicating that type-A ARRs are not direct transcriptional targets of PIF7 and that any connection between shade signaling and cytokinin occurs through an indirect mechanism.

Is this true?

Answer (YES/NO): NO